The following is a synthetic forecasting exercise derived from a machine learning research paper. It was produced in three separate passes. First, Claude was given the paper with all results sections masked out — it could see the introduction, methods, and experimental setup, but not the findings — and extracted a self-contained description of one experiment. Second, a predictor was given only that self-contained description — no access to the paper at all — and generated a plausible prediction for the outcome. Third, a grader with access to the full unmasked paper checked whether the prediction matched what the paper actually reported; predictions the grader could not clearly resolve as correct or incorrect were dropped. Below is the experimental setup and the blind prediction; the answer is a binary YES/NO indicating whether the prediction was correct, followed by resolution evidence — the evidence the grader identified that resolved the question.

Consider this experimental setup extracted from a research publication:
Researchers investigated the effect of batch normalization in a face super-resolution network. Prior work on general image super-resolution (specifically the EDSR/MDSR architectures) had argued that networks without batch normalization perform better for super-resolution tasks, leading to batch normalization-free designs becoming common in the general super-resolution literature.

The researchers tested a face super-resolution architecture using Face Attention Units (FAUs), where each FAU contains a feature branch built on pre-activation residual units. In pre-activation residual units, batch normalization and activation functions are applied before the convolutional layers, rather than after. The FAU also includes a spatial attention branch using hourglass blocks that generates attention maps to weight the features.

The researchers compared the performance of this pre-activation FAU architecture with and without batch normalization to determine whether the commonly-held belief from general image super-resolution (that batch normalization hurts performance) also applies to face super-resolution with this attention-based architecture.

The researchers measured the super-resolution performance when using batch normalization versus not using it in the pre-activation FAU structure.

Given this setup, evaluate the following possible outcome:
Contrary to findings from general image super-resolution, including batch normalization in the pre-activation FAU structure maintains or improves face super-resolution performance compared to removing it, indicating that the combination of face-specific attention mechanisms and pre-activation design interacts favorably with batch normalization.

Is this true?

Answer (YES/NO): YES